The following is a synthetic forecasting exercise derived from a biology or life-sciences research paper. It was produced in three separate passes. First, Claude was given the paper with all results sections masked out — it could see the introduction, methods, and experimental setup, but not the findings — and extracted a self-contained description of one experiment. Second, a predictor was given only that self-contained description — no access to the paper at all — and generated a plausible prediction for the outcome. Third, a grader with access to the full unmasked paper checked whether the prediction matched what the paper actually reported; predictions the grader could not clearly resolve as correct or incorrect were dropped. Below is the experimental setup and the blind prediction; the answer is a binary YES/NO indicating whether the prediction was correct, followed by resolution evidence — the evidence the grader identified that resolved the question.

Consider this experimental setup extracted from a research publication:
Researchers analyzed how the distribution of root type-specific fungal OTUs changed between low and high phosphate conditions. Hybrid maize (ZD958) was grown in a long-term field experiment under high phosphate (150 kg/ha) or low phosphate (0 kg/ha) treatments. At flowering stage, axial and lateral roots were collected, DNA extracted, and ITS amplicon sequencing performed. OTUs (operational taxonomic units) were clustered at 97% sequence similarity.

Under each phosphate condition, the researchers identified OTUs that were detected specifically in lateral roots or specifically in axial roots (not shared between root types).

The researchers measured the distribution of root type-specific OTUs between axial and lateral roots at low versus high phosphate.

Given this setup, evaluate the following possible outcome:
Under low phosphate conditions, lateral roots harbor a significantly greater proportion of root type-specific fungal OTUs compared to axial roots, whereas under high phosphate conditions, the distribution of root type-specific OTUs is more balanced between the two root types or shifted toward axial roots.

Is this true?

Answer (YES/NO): YES